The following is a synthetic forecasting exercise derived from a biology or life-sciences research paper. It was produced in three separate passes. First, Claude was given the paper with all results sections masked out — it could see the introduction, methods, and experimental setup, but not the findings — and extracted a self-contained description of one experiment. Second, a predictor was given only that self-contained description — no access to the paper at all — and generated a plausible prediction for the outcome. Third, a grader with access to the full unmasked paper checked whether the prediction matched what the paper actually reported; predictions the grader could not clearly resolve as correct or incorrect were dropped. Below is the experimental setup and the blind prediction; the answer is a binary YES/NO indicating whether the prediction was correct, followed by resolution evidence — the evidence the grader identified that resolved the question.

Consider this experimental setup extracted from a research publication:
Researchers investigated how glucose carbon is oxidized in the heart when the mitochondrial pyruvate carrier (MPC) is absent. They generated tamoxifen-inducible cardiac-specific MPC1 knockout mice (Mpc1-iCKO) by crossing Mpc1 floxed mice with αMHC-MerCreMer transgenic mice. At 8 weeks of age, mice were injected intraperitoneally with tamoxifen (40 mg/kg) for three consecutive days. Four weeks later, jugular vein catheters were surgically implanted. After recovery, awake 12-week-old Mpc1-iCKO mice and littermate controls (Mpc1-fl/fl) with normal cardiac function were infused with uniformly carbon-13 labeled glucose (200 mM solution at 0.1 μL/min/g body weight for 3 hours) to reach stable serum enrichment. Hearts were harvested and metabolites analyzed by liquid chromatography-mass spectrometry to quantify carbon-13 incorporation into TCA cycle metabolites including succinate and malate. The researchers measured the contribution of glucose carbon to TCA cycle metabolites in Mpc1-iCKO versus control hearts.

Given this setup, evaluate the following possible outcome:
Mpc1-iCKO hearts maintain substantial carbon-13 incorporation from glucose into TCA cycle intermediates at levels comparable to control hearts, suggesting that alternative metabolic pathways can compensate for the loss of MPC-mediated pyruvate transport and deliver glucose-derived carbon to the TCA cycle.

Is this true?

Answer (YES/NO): NO